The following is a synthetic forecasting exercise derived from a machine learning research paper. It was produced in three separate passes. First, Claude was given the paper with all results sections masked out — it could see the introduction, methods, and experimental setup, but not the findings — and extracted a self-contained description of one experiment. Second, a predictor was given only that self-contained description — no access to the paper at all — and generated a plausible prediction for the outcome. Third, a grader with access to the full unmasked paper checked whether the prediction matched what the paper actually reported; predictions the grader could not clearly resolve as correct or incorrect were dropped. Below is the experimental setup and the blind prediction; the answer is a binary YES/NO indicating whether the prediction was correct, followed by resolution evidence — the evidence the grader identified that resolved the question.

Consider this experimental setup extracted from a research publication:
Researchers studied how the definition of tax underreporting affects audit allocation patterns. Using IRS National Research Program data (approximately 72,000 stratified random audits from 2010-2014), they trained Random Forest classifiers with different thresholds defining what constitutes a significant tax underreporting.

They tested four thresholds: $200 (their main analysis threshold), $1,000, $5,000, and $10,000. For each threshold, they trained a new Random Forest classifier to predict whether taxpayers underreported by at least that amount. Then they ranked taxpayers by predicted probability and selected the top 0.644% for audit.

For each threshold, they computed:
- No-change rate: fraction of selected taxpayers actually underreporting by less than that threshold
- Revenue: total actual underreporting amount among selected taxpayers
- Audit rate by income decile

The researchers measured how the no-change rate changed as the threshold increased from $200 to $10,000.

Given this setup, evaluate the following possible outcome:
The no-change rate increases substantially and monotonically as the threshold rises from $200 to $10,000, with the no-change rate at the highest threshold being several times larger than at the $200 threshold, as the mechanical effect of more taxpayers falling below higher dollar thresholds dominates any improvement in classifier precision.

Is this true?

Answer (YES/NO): YES